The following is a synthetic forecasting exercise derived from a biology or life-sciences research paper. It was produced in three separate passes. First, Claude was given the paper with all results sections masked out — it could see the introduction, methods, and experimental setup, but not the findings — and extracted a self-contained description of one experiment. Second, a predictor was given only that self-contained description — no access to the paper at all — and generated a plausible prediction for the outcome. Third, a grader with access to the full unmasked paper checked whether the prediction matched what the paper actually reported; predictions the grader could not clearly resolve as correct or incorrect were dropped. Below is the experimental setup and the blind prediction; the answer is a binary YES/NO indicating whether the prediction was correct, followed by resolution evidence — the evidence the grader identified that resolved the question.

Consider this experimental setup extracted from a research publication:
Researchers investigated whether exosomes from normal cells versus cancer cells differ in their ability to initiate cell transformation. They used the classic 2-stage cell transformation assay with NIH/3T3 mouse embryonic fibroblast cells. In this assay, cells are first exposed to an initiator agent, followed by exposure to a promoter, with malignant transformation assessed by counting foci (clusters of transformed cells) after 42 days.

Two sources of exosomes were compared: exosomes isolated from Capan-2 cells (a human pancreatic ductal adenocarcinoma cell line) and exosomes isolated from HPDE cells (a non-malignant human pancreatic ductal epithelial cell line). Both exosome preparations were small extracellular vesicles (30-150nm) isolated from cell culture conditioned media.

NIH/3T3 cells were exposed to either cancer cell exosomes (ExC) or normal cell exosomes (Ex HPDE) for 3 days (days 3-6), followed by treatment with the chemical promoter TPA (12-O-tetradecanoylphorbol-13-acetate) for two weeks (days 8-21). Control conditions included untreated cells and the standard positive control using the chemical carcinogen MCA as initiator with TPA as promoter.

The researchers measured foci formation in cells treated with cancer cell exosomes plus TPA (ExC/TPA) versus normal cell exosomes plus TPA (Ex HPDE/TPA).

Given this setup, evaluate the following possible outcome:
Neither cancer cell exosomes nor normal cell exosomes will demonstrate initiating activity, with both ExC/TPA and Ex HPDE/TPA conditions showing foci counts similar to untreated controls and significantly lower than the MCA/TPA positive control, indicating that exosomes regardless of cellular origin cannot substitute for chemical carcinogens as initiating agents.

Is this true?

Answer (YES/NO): NO